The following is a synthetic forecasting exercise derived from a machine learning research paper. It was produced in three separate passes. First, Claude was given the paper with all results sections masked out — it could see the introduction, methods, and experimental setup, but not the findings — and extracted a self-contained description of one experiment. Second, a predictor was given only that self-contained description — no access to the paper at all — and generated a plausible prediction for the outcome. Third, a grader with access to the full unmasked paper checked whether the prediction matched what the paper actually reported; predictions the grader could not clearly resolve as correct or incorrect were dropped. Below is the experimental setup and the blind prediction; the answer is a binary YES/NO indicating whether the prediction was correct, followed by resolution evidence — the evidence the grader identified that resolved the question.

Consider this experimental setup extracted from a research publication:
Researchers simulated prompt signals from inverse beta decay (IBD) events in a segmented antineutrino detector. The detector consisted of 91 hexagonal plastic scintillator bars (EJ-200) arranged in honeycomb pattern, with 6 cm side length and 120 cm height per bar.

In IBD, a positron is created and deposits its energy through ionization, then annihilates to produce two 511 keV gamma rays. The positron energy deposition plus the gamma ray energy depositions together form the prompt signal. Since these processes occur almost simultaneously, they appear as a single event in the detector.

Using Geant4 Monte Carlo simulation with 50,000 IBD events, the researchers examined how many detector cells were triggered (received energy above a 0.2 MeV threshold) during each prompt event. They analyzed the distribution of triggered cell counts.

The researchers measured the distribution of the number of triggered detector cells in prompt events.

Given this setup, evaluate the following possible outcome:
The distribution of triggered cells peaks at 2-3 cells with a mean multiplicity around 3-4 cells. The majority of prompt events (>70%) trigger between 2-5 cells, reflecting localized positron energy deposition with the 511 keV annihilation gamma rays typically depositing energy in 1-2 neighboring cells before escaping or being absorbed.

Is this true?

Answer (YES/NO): NO